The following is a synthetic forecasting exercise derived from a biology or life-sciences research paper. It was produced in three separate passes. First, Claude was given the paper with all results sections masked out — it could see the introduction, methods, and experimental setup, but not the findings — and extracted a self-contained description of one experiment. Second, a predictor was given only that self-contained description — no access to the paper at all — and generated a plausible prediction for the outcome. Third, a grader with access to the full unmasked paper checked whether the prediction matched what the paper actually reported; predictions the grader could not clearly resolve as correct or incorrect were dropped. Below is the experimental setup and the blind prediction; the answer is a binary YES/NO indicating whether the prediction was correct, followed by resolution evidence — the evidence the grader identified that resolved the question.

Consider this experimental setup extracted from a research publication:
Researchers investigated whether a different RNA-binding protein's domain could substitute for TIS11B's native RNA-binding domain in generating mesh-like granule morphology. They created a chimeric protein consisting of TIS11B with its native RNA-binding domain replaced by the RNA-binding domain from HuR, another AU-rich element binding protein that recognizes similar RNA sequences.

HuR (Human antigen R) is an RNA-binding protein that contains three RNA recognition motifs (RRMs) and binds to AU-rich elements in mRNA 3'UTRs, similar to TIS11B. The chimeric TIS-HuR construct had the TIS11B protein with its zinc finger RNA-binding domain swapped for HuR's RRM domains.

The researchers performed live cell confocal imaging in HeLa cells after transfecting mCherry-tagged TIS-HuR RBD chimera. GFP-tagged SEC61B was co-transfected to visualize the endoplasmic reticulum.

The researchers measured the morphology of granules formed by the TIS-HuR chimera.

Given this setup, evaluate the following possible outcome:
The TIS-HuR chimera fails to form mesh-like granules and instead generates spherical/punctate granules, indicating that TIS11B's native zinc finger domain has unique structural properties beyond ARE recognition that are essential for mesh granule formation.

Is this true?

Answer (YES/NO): NO